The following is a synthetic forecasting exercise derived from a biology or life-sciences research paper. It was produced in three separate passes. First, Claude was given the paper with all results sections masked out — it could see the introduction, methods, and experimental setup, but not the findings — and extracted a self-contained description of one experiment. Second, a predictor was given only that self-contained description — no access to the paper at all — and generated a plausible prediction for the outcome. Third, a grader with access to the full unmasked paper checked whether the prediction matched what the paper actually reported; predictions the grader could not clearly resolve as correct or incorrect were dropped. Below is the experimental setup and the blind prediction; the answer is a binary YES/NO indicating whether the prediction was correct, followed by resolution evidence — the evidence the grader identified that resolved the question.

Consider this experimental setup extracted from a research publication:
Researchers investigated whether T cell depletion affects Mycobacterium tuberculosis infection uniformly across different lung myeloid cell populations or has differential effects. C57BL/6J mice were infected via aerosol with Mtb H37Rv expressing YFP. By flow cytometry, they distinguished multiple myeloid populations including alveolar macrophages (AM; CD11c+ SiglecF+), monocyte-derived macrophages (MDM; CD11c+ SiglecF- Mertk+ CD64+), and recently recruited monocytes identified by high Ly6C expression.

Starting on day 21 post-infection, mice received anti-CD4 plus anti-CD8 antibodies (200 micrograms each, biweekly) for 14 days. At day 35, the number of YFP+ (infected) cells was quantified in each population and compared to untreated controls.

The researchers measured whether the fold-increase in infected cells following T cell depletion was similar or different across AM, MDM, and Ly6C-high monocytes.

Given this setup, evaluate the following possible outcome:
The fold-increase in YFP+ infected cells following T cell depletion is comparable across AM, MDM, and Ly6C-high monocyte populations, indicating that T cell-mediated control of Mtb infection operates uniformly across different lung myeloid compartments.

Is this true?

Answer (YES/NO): NO